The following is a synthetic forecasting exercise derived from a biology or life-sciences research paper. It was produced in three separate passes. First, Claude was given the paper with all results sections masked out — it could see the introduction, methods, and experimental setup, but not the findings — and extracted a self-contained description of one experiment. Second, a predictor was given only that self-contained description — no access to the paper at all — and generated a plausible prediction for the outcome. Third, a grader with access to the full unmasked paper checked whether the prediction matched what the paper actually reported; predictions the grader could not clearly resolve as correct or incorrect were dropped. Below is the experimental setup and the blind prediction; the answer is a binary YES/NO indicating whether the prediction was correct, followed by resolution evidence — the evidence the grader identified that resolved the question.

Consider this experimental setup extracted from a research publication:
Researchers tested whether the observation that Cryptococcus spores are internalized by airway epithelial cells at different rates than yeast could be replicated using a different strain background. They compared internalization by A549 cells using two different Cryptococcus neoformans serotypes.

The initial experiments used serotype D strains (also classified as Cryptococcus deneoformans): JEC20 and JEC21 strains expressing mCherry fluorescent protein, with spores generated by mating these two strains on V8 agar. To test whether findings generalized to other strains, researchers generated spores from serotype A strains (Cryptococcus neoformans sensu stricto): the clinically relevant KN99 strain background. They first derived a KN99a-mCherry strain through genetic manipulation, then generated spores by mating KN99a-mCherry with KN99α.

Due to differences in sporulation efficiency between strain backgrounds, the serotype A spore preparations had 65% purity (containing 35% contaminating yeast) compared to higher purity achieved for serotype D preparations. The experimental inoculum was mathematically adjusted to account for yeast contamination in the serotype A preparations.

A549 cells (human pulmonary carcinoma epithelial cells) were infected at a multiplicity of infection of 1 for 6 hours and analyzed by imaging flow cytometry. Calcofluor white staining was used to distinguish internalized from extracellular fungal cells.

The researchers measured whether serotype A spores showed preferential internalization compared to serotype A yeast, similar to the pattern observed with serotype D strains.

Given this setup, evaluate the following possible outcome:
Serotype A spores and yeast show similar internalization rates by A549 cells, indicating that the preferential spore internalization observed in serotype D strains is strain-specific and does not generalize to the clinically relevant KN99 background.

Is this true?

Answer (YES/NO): NO